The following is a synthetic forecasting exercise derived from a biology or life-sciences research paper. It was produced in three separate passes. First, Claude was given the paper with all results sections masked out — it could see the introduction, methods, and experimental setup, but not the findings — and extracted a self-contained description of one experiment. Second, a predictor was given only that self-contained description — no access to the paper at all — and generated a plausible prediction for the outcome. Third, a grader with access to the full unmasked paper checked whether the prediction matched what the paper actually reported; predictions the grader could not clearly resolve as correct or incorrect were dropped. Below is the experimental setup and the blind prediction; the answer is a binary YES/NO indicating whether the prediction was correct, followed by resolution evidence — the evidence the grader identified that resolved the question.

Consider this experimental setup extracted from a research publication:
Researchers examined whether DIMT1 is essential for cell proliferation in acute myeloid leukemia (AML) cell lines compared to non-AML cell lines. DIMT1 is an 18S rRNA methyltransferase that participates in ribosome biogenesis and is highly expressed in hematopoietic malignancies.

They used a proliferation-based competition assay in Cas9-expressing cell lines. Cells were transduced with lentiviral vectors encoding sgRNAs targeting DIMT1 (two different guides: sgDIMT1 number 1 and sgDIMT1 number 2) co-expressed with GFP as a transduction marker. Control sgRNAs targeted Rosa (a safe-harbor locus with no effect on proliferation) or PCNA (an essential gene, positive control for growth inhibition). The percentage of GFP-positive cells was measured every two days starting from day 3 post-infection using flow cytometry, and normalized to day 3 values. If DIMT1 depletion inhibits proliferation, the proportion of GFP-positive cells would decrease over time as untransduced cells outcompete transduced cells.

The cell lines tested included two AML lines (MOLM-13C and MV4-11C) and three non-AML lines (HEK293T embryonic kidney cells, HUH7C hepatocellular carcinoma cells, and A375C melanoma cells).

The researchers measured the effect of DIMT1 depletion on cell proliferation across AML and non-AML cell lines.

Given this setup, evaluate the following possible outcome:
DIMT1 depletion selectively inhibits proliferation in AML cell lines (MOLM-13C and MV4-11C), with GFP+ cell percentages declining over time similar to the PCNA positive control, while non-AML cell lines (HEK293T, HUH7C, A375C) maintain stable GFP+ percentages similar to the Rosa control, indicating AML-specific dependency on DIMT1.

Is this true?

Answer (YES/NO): NO